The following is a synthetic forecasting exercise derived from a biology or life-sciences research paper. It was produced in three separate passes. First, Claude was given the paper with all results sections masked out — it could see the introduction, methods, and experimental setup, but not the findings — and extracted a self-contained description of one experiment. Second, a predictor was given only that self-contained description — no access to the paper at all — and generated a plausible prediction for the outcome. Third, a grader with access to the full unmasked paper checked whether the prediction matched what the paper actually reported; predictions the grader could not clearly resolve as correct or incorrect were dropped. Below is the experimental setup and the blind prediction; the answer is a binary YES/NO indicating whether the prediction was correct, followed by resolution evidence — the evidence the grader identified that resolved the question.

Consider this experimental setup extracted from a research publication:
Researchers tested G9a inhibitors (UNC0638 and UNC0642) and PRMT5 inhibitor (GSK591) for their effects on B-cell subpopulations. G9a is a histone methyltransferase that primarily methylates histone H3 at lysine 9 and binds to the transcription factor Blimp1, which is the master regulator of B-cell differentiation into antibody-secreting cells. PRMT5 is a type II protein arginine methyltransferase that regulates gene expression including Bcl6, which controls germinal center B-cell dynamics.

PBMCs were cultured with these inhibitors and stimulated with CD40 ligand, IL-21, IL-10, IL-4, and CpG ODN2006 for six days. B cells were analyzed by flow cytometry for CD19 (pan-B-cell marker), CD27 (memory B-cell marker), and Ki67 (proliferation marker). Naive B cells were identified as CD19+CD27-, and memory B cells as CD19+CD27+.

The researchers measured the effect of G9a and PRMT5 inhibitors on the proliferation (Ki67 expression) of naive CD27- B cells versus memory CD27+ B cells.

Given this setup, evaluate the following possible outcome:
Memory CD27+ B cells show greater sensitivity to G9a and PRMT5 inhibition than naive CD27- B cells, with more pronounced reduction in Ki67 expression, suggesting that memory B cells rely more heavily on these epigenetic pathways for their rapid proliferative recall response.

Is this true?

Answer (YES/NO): NO